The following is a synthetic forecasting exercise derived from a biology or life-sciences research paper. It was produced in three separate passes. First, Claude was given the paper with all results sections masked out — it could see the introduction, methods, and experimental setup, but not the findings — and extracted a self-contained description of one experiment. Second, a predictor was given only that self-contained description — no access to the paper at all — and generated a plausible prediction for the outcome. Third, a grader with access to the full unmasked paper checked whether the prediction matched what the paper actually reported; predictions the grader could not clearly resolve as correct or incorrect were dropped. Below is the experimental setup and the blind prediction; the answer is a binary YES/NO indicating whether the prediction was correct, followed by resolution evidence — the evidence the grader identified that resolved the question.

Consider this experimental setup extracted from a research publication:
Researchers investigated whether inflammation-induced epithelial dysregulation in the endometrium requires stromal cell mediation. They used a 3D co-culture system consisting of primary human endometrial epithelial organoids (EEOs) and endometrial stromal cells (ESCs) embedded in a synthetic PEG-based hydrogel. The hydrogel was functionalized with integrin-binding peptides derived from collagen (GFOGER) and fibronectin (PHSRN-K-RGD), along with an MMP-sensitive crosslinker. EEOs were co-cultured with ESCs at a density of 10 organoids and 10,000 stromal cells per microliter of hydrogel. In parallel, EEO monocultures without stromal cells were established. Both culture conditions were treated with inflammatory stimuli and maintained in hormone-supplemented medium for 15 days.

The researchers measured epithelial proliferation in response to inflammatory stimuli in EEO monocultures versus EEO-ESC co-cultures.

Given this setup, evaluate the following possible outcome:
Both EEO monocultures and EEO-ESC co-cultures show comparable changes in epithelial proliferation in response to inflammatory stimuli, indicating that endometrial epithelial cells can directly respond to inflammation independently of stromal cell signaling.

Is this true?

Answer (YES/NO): NO